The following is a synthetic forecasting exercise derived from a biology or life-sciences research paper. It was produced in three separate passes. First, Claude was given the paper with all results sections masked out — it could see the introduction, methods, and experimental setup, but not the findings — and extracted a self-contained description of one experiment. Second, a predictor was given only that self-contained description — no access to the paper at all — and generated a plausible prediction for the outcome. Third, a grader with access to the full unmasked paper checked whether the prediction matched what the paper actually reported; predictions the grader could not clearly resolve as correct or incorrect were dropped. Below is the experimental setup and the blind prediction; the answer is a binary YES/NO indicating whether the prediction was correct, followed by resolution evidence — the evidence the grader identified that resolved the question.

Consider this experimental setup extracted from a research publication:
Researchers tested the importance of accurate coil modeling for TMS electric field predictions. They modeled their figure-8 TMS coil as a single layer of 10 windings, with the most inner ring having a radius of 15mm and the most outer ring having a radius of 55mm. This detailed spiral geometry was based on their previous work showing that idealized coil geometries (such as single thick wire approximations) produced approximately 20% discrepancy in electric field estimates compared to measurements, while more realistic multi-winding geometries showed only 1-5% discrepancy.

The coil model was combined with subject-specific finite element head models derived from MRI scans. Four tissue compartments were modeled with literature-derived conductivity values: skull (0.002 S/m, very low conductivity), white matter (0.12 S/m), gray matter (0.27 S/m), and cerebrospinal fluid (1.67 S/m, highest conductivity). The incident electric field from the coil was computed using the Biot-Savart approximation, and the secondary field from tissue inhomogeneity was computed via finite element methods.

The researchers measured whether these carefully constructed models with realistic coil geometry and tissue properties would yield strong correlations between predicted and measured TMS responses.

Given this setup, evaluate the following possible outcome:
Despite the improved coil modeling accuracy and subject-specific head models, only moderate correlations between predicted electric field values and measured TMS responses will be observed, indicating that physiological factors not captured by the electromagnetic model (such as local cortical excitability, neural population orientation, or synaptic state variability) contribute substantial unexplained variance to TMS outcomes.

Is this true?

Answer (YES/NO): YES